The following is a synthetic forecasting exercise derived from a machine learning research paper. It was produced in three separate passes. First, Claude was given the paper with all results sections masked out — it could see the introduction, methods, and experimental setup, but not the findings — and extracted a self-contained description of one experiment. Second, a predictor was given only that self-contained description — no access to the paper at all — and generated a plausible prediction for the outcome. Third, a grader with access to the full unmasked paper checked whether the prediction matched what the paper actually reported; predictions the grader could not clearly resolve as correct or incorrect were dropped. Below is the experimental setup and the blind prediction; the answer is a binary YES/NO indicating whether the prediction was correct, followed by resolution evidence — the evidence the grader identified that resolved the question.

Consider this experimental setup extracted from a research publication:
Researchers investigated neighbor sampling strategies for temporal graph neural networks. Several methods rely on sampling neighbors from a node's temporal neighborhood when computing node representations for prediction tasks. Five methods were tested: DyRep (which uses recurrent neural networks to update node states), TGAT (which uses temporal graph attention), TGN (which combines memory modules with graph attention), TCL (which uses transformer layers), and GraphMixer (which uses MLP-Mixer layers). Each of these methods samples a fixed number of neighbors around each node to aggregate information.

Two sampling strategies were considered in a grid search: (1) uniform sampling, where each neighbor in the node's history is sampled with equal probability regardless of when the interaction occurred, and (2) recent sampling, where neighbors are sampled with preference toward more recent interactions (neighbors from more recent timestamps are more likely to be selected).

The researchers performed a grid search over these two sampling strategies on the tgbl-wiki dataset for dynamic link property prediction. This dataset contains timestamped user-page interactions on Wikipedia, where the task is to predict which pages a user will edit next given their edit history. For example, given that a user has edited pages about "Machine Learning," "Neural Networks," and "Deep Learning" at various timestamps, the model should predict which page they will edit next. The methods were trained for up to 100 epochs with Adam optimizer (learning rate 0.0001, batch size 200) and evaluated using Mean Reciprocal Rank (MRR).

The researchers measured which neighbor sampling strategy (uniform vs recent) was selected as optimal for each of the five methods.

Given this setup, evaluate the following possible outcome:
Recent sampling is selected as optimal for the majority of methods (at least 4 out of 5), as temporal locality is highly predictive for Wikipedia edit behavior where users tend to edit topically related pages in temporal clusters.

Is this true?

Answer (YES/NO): YES